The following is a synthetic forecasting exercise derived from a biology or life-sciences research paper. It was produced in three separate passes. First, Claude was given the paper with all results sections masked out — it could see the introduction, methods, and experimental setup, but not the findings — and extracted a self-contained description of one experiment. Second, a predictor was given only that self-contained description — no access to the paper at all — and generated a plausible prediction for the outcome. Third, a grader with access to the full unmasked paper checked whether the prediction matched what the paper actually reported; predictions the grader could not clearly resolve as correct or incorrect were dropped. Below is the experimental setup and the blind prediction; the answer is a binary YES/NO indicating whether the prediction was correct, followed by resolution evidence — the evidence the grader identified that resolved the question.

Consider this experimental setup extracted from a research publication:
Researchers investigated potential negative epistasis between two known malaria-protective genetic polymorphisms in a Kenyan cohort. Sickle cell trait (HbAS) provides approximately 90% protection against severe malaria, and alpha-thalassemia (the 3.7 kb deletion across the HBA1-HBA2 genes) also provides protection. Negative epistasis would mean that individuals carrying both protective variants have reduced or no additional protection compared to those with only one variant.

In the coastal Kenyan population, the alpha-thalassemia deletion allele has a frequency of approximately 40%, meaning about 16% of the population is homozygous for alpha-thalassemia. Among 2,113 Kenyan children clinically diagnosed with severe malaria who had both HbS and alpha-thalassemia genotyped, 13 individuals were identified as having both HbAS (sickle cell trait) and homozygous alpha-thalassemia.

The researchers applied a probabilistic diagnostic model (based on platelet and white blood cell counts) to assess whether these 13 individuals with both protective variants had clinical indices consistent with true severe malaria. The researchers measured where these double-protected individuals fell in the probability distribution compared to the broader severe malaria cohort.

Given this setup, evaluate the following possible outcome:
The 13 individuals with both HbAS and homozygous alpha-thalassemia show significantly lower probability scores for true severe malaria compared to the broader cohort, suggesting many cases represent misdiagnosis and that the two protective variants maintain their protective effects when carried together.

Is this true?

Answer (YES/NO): YES